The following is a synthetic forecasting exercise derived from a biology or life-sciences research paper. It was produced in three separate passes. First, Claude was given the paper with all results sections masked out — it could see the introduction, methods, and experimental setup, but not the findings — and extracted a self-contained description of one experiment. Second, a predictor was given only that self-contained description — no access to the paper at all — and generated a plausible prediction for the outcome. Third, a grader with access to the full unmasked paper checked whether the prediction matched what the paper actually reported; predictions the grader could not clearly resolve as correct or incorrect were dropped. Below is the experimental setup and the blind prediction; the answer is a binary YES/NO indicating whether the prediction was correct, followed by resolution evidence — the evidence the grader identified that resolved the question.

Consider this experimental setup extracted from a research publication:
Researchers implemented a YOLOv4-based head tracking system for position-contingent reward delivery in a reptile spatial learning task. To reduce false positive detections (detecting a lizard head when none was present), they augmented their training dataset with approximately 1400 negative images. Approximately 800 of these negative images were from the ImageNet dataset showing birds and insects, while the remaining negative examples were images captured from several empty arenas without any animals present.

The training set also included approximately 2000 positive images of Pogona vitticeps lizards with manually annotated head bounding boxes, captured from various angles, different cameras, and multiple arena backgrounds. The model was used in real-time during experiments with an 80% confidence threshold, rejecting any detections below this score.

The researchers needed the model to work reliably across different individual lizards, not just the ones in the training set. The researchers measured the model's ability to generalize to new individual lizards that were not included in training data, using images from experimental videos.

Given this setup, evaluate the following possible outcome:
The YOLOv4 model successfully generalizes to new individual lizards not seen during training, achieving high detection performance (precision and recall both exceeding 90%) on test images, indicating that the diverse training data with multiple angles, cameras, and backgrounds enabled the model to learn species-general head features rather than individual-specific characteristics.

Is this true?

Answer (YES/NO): NO